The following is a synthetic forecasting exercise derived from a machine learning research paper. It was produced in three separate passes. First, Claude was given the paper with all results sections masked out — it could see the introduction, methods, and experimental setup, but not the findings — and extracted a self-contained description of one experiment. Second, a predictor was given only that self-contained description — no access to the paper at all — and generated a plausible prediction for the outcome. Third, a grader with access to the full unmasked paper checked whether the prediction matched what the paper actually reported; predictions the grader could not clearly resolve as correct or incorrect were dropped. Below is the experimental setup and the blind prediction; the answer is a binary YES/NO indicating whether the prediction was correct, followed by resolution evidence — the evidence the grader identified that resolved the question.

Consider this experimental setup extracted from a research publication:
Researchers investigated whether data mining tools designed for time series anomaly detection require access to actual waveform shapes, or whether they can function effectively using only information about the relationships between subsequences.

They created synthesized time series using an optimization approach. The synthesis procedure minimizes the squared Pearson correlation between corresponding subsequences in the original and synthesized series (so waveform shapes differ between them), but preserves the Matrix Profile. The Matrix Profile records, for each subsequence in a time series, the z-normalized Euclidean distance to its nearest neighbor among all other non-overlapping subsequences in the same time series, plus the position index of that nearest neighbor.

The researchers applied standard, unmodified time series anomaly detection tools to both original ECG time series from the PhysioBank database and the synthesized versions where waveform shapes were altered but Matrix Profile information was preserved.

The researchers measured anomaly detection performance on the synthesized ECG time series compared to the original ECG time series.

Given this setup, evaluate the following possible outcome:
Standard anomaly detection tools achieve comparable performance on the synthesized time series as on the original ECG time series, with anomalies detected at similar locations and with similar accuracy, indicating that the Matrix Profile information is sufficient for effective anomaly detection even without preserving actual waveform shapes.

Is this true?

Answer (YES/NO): YES